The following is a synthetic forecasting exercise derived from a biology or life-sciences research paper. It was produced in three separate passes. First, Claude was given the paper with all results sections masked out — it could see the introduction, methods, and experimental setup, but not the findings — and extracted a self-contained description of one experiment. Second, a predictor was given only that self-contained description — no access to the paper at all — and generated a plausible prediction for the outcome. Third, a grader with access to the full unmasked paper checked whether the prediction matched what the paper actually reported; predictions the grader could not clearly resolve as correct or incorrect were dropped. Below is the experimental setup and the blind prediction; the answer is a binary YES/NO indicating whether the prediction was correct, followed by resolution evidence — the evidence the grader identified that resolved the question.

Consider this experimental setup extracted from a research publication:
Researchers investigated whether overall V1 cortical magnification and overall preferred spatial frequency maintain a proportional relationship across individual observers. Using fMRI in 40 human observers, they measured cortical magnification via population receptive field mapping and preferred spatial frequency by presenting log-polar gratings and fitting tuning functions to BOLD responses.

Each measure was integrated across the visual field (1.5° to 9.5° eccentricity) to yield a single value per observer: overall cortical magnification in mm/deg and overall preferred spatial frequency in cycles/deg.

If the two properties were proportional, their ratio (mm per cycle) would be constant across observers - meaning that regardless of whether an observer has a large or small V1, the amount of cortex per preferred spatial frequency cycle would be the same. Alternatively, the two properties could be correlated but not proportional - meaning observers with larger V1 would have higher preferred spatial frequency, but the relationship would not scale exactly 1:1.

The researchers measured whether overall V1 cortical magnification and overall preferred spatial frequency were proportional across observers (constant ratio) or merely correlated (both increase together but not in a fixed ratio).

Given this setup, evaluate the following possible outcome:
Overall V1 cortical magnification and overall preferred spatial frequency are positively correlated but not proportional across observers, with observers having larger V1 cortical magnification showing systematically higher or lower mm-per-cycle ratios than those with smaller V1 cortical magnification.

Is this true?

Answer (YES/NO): YES